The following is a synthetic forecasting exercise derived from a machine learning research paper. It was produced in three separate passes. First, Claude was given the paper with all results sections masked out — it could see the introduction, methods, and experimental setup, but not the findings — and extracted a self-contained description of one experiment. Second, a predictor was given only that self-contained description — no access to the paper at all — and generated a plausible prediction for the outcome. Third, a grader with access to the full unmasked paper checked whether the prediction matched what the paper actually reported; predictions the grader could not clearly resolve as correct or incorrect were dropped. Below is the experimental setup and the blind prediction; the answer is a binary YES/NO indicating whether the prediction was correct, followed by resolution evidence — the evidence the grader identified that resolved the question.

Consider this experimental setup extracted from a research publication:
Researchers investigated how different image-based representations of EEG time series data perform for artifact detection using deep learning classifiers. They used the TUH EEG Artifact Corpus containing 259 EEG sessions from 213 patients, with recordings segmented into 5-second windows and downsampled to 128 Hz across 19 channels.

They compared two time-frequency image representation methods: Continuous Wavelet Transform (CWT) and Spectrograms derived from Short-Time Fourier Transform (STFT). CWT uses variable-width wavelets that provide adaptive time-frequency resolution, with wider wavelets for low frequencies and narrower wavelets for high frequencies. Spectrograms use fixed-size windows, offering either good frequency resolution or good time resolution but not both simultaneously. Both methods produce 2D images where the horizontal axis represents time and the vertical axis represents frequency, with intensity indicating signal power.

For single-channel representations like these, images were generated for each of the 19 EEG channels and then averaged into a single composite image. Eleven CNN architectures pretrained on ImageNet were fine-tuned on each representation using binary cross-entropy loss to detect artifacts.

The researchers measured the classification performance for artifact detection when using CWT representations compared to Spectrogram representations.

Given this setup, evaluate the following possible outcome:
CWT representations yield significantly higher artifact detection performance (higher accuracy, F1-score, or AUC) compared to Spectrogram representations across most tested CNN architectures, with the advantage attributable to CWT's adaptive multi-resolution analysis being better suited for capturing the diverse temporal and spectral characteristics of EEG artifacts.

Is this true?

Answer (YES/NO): NO